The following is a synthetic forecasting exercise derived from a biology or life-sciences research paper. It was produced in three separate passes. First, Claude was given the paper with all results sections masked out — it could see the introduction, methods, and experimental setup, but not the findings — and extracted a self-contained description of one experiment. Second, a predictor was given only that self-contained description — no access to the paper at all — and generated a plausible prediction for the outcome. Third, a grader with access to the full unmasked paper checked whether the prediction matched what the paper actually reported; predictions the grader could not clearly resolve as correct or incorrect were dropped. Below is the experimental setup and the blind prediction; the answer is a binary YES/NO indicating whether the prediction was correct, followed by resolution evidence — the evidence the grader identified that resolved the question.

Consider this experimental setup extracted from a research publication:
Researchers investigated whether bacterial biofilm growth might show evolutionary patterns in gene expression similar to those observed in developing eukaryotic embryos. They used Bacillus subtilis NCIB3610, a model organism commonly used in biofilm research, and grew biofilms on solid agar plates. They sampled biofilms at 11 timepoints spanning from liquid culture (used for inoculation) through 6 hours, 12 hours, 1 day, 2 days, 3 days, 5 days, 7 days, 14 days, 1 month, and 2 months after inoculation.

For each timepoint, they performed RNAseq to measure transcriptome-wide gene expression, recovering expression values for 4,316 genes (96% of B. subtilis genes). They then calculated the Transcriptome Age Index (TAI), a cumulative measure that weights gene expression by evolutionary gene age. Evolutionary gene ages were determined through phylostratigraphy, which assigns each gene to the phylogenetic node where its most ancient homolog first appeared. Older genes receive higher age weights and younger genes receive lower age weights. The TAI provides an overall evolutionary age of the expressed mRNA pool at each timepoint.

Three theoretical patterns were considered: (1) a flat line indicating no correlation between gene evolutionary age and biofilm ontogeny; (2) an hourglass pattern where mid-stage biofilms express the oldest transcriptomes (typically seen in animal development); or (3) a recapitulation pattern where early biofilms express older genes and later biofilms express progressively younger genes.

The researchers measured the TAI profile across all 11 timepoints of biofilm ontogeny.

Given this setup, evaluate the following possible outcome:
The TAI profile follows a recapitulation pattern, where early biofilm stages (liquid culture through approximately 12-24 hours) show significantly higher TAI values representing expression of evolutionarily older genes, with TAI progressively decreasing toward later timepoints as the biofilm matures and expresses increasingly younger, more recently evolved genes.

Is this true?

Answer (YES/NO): YES